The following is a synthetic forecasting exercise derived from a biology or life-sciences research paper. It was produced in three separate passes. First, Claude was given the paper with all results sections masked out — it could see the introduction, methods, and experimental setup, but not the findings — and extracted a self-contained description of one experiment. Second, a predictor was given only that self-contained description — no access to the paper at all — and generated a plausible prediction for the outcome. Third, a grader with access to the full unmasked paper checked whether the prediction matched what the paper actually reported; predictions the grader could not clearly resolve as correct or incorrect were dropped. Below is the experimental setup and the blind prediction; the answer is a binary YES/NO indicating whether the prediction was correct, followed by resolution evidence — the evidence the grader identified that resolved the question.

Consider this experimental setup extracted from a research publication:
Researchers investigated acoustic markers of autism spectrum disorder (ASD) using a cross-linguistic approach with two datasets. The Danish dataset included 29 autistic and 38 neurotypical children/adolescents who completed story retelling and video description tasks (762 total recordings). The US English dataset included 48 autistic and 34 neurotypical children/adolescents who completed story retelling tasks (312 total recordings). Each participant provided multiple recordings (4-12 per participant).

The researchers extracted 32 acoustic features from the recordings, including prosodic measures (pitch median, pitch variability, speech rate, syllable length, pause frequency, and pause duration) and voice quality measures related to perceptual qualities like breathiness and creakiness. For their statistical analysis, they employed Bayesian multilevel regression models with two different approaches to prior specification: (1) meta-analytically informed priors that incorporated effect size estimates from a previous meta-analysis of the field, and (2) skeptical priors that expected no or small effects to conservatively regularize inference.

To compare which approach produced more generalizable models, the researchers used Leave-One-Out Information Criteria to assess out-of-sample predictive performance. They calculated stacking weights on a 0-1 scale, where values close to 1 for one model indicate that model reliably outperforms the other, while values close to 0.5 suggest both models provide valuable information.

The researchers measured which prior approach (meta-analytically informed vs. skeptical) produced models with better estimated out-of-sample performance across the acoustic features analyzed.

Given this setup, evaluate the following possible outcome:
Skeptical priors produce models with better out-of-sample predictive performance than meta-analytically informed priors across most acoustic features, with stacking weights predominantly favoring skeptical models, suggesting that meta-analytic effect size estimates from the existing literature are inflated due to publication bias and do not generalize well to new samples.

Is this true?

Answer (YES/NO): NO